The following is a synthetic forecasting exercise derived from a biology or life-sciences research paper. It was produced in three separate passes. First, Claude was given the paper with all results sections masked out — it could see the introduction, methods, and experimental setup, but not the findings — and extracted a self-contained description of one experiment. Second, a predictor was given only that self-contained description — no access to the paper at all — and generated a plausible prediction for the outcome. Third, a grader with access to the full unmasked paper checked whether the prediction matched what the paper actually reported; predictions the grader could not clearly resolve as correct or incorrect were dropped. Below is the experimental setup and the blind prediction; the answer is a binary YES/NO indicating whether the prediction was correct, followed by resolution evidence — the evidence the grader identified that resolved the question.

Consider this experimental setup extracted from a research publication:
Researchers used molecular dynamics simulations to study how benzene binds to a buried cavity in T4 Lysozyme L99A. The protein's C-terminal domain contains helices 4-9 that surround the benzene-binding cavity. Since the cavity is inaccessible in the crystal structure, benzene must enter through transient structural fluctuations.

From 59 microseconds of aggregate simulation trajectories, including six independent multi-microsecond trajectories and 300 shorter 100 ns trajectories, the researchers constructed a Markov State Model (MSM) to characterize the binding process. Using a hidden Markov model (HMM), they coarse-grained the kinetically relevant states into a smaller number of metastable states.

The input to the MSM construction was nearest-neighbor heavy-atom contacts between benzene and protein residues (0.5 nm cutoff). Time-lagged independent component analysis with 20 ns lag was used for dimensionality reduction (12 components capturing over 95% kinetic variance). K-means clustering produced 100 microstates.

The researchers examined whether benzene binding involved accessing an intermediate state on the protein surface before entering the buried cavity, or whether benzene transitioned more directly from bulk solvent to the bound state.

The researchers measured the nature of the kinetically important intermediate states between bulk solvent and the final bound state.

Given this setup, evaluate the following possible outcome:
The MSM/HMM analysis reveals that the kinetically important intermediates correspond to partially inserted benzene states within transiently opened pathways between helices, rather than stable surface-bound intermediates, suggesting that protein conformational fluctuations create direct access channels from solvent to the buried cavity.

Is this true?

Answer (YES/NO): NO